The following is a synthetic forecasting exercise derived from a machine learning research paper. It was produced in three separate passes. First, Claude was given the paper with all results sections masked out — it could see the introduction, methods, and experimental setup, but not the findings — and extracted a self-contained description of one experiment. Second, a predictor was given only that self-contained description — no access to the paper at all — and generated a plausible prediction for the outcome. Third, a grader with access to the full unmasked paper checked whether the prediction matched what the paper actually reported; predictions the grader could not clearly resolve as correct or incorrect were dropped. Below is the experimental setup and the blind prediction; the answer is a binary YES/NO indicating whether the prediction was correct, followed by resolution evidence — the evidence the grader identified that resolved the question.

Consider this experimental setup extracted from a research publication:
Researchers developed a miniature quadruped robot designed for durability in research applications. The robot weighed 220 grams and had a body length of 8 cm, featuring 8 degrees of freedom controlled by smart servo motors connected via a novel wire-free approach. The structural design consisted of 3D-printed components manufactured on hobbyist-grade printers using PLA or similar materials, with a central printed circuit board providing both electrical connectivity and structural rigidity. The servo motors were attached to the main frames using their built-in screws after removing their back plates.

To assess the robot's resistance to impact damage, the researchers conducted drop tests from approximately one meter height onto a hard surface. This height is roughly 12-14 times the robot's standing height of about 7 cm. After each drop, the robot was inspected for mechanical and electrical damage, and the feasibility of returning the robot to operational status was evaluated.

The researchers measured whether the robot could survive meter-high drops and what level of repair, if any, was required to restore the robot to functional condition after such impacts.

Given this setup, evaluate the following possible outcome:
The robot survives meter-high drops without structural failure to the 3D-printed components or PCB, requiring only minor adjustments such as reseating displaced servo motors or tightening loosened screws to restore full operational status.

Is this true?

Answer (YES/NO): NO